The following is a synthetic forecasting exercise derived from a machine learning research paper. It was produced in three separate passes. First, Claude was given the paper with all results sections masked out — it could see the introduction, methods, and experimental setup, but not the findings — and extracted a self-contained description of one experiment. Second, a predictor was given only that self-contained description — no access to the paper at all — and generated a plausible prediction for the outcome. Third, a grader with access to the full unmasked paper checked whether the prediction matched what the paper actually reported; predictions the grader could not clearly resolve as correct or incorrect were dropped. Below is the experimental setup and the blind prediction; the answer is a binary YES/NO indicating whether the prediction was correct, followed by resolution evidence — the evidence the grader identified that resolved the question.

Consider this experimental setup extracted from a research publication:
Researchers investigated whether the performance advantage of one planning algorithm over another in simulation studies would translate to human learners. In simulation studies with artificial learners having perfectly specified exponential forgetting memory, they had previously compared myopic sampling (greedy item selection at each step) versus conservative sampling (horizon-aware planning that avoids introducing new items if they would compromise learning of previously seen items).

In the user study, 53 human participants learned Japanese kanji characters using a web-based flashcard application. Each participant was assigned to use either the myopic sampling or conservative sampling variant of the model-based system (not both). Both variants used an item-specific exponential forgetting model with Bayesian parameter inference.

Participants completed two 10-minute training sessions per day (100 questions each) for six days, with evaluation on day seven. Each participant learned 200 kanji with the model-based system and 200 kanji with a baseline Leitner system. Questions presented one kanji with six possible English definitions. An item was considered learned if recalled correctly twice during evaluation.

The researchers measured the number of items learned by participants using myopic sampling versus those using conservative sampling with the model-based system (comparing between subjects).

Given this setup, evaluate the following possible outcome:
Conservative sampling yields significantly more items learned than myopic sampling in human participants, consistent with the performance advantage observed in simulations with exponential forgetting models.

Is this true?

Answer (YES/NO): NO